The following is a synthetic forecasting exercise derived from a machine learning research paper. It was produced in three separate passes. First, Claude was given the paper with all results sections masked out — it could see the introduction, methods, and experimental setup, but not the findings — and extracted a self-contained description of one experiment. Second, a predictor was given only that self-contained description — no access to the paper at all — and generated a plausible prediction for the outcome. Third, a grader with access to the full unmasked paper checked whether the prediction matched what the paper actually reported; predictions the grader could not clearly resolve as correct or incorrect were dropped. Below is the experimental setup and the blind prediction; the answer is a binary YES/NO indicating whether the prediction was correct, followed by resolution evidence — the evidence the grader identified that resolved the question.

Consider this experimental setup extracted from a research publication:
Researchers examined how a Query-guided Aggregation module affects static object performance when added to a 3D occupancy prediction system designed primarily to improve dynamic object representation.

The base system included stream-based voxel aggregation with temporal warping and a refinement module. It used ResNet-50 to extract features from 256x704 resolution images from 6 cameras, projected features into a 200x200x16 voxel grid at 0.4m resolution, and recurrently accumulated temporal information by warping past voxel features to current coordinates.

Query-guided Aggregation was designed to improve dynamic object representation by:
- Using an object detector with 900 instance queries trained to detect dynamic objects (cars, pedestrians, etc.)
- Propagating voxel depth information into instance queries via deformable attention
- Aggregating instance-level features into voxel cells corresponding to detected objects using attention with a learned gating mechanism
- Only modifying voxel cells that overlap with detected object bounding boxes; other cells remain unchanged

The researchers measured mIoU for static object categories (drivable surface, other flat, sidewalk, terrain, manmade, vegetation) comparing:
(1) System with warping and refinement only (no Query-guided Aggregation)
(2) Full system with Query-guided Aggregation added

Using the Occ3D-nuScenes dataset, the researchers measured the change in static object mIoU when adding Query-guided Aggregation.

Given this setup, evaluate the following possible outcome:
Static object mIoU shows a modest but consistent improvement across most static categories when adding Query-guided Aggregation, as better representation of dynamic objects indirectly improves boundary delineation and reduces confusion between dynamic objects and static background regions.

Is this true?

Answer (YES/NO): NO